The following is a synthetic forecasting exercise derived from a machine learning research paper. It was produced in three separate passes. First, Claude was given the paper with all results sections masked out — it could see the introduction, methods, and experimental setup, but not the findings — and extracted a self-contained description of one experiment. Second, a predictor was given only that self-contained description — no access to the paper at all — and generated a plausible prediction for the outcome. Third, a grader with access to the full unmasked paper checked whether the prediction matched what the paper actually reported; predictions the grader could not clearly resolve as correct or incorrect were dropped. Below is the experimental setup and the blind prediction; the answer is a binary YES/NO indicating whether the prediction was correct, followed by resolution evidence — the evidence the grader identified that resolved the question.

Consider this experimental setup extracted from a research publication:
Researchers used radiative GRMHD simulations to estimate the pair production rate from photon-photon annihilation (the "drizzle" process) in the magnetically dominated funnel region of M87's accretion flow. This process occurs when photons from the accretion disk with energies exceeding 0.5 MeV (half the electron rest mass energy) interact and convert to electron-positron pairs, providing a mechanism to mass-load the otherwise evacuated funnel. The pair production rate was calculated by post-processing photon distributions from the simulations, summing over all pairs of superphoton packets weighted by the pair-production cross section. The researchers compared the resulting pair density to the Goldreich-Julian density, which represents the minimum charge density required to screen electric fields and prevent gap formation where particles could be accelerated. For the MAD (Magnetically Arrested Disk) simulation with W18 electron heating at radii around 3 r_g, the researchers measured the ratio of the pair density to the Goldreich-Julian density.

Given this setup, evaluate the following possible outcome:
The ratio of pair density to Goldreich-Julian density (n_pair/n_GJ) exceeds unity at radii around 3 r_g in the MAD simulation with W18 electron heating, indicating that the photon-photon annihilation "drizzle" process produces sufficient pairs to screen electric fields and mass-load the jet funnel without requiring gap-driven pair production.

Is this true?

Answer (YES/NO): YES